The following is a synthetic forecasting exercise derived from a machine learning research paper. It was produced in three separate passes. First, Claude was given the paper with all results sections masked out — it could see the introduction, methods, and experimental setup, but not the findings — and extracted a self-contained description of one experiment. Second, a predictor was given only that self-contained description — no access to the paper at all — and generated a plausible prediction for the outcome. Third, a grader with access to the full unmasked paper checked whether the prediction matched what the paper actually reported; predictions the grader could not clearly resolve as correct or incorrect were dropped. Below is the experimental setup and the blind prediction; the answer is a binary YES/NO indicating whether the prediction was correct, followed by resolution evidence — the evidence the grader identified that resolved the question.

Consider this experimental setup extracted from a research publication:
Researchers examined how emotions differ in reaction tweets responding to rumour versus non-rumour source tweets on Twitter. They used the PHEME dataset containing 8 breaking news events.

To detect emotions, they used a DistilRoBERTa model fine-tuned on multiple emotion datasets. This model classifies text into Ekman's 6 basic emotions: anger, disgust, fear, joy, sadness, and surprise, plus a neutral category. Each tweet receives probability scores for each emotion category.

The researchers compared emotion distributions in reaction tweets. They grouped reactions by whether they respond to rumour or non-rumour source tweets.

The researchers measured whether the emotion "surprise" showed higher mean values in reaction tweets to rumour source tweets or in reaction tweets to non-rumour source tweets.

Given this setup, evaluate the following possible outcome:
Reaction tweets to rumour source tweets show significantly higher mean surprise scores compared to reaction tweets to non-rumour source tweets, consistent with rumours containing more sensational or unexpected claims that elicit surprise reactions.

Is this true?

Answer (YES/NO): YES